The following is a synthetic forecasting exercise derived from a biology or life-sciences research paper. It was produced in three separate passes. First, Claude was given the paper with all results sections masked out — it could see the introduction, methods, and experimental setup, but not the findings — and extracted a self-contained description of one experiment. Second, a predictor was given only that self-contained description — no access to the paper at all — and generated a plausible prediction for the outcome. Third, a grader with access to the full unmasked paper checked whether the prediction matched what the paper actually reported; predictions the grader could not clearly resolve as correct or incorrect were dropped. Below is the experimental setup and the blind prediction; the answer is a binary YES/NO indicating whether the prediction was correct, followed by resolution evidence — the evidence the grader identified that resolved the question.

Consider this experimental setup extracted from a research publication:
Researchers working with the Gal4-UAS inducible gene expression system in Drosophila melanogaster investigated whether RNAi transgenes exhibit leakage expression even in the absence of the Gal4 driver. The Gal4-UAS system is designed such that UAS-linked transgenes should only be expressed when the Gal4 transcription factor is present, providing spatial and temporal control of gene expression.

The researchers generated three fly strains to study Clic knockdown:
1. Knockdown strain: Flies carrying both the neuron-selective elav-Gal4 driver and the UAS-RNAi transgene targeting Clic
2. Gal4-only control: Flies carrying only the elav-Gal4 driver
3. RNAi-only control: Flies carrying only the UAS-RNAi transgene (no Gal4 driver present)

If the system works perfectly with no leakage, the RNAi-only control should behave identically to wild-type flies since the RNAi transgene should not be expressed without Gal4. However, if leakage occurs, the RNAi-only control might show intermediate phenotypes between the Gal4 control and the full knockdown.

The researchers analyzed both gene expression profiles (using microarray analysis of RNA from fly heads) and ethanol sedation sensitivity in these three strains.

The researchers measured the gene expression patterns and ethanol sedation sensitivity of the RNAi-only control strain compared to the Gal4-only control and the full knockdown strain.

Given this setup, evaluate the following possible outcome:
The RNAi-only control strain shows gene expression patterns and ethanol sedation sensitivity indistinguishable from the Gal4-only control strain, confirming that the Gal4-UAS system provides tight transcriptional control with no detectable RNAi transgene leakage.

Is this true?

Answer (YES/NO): NO